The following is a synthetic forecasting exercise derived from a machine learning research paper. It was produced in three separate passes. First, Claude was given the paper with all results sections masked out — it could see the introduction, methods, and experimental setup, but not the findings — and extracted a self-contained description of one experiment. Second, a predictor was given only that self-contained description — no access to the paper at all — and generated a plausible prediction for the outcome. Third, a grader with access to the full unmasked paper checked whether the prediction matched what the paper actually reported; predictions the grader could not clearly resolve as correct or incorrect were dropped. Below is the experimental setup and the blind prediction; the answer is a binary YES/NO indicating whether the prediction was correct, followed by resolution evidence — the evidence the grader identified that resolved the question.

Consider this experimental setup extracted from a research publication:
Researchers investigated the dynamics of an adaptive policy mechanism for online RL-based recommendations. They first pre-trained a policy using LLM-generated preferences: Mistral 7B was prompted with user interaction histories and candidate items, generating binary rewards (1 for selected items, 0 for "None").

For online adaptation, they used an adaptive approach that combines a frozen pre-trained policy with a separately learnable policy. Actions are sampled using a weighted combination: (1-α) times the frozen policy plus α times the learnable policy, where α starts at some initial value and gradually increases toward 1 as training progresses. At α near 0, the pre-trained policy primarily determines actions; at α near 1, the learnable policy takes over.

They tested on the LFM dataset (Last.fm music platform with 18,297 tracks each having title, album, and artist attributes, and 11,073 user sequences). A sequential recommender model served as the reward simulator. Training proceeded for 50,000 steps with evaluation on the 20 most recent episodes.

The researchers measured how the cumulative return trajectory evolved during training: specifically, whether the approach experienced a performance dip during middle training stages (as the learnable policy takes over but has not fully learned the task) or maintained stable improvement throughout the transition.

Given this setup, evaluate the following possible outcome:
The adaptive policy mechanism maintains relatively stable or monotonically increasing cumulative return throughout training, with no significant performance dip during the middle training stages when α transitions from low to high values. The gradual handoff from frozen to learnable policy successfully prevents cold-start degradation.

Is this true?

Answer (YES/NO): YES